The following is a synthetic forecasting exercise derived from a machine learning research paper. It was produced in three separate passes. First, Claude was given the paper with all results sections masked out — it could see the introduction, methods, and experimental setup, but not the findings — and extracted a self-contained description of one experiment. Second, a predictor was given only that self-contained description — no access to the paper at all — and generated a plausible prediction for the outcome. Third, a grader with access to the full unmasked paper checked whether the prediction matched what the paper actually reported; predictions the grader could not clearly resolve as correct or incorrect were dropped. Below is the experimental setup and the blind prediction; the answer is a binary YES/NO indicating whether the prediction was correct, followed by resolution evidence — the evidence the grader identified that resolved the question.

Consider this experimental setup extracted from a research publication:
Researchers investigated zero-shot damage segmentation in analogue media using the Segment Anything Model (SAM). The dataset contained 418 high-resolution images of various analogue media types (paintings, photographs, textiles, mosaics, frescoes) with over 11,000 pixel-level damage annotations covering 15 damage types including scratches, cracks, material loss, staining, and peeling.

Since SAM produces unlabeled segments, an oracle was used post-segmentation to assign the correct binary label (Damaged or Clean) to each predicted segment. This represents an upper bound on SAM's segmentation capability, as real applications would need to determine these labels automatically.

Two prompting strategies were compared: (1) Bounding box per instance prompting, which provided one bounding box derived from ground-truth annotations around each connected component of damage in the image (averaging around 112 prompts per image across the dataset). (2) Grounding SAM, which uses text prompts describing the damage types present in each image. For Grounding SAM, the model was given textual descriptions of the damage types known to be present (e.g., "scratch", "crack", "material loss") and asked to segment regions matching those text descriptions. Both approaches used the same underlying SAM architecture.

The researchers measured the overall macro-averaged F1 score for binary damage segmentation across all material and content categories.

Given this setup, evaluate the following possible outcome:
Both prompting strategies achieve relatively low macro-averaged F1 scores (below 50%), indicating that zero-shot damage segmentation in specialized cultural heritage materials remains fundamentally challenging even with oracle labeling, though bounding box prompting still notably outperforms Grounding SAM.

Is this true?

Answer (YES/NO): NO